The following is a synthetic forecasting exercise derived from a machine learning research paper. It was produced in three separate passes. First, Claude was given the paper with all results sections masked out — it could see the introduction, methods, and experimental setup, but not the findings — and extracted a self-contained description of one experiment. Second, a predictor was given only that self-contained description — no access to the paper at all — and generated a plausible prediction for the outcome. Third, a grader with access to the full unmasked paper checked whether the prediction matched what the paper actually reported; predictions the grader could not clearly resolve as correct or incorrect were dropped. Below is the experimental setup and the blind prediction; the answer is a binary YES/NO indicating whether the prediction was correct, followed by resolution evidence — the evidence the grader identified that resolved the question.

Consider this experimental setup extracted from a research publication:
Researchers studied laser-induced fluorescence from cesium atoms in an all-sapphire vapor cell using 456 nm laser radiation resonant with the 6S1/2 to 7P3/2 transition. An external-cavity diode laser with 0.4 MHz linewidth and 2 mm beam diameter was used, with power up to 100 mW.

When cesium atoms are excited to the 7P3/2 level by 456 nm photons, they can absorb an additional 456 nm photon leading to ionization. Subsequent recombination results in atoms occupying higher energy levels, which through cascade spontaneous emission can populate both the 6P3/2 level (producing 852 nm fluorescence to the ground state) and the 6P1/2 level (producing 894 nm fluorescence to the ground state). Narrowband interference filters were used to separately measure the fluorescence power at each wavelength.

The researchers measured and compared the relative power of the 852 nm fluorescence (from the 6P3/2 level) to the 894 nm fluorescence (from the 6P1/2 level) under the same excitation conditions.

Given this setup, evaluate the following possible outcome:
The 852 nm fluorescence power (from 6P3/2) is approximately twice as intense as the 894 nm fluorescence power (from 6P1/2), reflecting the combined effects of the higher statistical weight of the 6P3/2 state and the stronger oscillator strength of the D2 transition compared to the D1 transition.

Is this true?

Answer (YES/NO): NO